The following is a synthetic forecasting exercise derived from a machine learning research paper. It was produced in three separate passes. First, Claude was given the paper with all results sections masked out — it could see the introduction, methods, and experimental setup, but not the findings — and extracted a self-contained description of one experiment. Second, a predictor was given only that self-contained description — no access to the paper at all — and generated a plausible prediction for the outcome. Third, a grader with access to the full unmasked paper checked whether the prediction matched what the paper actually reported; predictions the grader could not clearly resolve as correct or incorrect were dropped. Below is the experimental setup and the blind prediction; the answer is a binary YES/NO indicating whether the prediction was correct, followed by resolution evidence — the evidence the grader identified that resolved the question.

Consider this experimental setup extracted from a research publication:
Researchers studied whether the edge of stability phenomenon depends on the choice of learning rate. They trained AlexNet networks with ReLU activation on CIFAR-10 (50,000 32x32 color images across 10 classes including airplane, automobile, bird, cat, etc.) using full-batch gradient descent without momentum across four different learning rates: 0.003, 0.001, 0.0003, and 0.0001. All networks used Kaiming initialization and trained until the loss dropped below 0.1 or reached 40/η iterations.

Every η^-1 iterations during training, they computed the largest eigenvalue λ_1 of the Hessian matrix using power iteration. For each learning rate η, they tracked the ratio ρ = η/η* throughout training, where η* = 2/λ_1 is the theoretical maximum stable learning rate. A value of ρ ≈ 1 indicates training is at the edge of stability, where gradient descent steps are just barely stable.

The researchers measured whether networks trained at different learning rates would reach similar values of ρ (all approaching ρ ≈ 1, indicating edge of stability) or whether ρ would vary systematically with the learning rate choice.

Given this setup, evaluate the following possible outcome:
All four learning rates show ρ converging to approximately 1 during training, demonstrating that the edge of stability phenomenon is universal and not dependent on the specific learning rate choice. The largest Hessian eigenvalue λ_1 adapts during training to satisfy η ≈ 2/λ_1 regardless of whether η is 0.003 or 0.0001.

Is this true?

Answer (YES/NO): YES